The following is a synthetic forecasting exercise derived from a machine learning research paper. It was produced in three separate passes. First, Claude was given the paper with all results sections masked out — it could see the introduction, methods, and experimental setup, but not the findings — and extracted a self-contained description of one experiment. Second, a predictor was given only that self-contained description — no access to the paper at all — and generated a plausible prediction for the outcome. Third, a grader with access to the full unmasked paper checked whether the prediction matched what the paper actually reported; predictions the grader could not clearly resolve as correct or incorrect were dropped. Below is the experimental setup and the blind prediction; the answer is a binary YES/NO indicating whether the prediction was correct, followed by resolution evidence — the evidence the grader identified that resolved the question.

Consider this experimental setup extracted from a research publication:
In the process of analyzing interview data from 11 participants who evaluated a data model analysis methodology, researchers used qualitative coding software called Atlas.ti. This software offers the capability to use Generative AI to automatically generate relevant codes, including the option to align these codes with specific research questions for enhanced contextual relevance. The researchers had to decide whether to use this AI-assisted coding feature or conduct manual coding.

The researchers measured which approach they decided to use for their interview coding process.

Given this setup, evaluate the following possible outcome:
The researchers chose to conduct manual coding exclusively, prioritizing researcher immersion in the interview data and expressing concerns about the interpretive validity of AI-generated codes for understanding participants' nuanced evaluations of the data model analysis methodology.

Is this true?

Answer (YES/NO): NO